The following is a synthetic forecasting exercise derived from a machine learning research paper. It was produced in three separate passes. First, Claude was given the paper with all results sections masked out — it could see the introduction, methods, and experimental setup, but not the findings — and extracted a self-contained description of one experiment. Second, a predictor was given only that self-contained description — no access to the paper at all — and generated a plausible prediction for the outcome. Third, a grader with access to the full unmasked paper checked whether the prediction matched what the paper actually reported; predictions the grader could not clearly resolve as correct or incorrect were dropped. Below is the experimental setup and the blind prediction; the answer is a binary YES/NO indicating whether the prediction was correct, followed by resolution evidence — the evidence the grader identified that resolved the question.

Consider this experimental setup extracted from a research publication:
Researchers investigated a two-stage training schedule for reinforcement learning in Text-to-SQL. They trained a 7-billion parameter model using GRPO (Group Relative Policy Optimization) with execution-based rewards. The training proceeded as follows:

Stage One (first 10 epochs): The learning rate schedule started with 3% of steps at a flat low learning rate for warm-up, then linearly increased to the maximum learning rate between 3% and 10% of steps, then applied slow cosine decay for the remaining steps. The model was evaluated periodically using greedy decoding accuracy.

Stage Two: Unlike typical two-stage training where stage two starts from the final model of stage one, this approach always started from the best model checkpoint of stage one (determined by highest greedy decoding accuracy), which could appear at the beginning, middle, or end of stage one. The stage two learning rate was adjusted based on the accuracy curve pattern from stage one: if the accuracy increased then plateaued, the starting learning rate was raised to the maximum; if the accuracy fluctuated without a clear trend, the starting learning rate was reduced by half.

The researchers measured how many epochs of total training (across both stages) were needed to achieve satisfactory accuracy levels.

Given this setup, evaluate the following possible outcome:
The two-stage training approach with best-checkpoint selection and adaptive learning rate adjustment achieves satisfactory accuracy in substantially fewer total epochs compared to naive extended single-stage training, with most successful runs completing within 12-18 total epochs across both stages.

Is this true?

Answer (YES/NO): NO